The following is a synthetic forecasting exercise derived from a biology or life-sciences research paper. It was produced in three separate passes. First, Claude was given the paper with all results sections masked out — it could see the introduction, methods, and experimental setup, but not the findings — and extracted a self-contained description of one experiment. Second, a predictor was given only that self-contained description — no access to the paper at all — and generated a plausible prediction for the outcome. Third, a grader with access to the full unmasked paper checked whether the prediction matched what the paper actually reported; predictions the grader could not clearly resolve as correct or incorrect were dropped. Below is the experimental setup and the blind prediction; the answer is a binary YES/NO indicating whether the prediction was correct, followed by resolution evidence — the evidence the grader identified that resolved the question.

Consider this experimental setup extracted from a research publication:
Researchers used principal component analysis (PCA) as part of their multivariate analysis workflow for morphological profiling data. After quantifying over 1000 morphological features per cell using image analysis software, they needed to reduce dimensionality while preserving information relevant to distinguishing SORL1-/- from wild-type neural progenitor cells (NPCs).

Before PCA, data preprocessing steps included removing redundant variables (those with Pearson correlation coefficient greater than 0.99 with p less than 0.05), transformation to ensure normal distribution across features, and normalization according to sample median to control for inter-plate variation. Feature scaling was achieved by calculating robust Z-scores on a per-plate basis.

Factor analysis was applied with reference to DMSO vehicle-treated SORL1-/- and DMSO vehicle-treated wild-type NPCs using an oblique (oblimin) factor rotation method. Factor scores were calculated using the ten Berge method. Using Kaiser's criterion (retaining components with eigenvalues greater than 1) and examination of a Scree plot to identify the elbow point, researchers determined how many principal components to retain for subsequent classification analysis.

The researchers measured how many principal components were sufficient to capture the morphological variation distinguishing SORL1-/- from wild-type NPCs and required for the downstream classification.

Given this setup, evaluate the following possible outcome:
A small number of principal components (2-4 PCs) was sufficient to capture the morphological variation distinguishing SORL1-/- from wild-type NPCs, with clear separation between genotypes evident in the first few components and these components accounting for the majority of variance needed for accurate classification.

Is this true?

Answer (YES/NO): NO